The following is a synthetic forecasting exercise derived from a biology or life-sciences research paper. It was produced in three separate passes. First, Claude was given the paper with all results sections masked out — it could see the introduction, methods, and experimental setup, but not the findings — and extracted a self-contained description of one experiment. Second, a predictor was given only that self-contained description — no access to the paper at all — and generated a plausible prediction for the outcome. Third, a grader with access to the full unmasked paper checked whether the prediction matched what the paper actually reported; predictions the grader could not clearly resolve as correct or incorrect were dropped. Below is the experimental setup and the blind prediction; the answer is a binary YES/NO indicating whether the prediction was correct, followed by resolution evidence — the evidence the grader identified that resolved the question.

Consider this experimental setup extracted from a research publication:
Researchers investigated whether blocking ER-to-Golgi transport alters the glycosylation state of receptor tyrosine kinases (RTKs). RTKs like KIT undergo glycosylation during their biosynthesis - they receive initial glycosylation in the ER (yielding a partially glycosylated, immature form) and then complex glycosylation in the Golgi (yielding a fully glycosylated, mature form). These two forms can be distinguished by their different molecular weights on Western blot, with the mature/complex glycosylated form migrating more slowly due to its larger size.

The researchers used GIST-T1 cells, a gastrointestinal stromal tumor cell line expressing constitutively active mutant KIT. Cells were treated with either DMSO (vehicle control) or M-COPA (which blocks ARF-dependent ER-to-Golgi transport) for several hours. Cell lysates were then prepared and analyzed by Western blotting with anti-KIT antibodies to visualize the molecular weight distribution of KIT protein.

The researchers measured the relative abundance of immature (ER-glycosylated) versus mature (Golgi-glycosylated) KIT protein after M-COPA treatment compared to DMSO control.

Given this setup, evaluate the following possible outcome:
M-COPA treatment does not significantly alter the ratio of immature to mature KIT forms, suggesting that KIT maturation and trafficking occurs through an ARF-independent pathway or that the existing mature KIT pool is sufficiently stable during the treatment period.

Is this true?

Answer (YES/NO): NO